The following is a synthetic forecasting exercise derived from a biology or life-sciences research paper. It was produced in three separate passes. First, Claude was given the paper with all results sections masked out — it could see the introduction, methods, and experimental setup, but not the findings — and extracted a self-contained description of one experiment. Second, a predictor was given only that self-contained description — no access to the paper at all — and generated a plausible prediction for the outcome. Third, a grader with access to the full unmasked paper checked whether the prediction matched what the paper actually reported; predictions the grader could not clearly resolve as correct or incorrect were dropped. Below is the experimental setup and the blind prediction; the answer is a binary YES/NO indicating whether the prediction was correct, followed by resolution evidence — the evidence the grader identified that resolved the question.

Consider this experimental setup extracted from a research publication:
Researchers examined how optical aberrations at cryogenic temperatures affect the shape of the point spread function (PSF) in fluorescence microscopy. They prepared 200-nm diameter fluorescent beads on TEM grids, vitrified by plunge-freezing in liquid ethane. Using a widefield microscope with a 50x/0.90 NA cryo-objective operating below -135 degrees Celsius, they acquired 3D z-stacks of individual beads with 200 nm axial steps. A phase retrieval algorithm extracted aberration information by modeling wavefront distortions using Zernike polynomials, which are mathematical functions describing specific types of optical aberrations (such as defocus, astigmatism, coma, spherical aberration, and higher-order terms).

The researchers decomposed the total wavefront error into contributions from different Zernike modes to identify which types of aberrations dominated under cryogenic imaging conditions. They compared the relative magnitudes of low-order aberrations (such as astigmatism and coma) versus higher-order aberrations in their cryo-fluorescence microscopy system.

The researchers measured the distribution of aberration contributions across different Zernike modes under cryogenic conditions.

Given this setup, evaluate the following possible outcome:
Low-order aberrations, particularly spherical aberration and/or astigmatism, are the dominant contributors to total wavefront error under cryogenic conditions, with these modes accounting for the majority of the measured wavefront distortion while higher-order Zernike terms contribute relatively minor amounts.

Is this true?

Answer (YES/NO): NO